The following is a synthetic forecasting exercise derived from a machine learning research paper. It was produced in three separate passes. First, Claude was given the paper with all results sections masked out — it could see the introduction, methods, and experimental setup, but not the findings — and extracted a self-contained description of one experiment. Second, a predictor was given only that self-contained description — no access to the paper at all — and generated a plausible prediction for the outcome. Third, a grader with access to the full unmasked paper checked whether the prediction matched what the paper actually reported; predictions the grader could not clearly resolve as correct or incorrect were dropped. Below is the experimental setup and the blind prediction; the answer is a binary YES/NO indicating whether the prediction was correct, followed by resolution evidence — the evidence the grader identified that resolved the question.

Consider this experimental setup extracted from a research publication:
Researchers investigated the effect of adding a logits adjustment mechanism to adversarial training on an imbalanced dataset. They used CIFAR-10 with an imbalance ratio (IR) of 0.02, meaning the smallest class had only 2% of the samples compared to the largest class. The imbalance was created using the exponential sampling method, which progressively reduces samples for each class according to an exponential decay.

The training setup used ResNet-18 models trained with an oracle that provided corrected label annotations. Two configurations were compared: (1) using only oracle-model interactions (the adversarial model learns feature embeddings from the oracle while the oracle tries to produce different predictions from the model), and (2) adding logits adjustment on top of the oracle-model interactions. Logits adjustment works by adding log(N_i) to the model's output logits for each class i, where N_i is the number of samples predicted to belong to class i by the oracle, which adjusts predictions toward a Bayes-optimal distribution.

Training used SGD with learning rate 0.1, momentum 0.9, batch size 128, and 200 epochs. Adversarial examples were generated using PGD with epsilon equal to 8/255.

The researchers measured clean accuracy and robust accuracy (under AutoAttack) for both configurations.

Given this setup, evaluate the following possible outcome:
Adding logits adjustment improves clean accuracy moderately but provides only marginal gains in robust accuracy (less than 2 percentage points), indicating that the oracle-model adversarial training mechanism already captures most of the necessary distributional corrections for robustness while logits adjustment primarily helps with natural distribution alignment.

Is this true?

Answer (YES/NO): NO